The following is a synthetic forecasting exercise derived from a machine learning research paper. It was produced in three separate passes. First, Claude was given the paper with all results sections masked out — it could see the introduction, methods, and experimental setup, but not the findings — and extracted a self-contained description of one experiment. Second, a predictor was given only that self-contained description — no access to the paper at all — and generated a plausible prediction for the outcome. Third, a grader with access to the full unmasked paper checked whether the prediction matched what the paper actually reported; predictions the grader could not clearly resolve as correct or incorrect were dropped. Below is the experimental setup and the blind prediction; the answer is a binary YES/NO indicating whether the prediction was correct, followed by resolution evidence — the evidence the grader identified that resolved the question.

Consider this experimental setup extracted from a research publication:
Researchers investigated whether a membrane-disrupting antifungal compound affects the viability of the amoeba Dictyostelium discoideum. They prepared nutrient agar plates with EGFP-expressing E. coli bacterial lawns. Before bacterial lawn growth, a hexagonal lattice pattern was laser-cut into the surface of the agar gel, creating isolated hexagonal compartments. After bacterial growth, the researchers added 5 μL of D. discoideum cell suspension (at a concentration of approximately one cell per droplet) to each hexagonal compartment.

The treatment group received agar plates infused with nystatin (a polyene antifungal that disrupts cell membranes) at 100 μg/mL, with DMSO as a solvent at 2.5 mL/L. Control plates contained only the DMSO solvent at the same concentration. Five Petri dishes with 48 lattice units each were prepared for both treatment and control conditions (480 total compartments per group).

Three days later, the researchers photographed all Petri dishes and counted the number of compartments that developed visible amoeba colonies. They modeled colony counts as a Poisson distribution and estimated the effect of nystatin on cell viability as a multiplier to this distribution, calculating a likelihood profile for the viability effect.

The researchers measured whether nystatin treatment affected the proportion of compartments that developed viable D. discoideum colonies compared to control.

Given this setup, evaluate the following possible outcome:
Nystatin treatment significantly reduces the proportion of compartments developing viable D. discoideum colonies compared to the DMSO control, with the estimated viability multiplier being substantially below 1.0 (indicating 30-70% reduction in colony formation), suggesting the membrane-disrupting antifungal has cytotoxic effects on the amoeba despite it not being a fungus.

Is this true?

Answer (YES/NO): NO